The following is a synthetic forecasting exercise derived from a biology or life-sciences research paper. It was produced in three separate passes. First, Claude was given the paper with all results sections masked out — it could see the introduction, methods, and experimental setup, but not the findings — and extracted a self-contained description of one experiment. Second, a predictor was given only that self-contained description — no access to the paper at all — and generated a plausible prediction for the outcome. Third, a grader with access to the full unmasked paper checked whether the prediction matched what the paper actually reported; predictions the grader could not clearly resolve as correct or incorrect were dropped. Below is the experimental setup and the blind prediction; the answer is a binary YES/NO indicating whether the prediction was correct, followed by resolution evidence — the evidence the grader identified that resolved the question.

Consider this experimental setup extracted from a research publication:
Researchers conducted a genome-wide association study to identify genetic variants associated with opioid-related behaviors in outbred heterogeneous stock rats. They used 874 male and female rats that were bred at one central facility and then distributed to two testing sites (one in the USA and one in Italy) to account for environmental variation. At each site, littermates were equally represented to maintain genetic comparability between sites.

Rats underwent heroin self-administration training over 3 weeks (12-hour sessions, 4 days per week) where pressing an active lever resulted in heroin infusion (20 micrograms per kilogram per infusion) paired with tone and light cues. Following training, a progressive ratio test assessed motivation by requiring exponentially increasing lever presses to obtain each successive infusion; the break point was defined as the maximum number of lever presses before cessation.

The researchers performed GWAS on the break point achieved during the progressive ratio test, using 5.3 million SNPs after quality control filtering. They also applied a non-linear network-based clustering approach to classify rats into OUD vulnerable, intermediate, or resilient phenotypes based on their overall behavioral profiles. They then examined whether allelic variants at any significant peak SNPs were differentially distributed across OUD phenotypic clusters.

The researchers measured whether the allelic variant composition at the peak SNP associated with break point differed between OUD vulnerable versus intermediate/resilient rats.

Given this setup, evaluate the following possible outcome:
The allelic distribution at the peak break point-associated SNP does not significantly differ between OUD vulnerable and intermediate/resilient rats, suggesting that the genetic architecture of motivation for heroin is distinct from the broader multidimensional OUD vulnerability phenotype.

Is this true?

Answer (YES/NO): NO